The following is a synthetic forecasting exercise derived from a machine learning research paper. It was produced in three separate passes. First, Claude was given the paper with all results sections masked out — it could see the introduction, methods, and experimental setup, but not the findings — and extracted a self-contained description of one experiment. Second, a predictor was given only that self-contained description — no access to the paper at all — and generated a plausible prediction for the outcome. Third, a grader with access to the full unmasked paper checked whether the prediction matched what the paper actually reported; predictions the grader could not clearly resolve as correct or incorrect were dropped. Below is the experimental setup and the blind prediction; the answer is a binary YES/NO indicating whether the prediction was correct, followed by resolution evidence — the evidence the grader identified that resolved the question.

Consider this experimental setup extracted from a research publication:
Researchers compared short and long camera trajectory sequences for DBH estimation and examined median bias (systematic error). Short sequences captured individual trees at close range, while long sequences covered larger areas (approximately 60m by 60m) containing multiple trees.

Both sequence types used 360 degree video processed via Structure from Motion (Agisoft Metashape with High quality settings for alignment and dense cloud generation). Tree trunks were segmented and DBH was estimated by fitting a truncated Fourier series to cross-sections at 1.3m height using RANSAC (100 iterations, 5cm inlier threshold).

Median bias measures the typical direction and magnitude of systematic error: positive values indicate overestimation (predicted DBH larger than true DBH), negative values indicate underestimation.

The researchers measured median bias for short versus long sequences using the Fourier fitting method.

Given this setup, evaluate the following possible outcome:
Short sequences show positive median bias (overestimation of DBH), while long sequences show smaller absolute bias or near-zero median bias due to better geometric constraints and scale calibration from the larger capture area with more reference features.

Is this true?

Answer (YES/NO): NO